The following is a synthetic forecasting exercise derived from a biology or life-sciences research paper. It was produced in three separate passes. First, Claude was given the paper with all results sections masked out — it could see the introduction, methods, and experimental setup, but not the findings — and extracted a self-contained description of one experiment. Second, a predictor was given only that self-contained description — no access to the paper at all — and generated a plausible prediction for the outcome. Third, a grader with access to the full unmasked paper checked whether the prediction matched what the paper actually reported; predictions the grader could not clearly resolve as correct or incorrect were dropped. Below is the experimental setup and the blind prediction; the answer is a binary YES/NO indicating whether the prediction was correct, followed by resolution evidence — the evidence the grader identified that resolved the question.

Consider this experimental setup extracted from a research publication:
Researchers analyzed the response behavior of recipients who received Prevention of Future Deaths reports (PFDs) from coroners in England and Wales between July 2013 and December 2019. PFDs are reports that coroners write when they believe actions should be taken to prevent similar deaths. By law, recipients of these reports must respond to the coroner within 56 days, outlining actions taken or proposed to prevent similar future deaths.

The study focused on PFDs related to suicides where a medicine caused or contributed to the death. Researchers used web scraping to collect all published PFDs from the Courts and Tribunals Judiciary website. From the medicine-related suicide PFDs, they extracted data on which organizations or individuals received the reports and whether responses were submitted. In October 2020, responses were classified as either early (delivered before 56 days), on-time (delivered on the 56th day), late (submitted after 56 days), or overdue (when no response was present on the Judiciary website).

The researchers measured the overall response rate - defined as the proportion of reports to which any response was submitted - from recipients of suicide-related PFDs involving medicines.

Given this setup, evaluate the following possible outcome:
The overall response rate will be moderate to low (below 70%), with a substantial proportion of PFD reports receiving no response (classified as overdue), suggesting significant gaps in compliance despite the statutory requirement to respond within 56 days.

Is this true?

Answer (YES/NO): YES